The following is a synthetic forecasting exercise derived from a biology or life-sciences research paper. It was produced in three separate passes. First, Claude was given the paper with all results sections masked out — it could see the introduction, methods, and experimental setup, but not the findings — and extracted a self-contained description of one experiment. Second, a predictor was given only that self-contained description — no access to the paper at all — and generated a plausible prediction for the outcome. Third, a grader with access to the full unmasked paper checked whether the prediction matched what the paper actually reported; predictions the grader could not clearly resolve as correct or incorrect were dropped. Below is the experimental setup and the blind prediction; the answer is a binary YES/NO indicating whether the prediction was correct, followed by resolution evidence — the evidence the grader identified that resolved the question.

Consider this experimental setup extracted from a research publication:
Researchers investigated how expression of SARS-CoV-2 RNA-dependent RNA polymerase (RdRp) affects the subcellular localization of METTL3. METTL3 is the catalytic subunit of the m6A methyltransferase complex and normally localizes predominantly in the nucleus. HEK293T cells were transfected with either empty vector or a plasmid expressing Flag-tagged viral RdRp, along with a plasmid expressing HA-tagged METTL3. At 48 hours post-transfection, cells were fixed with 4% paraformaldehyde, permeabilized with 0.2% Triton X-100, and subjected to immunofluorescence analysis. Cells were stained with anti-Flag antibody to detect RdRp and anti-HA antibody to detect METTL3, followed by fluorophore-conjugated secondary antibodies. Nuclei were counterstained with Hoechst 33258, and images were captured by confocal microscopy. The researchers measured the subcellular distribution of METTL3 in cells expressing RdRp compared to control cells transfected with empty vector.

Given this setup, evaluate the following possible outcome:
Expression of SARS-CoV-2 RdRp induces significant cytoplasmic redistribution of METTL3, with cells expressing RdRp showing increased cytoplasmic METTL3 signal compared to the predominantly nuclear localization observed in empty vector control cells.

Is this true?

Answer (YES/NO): YES